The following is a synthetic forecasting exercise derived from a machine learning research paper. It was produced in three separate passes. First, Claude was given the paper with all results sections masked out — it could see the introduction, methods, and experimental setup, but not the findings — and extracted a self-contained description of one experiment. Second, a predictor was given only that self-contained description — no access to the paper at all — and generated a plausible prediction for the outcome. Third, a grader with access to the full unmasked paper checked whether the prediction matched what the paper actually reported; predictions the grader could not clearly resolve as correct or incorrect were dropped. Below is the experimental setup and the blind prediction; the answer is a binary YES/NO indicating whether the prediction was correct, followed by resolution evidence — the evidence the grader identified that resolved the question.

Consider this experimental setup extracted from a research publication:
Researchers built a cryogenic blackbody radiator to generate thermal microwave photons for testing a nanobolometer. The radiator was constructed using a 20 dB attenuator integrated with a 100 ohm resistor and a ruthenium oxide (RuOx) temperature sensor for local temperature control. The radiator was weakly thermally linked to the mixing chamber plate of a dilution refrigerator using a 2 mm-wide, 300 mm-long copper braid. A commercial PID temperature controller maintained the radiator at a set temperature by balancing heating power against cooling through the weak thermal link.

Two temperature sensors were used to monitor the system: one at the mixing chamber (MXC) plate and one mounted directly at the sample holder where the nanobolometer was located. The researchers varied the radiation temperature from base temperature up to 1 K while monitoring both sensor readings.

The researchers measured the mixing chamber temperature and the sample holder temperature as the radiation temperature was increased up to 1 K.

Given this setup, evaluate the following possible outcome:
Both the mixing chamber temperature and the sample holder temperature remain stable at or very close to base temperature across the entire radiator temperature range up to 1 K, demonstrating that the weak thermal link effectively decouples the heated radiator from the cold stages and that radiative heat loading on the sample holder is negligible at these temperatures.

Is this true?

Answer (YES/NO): NO